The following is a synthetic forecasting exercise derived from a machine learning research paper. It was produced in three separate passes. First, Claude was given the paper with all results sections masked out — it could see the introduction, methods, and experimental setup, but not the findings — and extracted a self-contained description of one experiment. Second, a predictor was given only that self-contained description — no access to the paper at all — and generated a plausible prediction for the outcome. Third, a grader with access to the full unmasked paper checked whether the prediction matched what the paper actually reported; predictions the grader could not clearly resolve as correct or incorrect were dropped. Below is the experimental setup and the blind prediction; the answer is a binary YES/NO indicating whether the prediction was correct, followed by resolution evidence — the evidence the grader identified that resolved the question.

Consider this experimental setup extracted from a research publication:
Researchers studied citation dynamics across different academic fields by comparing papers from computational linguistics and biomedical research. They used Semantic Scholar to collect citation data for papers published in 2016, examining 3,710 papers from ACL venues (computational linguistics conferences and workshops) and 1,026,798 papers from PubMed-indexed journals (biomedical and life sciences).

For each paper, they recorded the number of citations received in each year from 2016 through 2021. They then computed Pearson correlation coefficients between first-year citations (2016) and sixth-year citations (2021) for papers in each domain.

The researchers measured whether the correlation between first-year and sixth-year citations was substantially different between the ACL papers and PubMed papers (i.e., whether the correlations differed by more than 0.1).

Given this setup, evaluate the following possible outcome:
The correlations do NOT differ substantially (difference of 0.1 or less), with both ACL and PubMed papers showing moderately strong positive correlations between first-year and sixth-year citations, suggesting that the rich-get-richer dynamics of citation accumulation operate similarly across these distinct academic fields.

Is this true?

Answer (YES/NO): YES